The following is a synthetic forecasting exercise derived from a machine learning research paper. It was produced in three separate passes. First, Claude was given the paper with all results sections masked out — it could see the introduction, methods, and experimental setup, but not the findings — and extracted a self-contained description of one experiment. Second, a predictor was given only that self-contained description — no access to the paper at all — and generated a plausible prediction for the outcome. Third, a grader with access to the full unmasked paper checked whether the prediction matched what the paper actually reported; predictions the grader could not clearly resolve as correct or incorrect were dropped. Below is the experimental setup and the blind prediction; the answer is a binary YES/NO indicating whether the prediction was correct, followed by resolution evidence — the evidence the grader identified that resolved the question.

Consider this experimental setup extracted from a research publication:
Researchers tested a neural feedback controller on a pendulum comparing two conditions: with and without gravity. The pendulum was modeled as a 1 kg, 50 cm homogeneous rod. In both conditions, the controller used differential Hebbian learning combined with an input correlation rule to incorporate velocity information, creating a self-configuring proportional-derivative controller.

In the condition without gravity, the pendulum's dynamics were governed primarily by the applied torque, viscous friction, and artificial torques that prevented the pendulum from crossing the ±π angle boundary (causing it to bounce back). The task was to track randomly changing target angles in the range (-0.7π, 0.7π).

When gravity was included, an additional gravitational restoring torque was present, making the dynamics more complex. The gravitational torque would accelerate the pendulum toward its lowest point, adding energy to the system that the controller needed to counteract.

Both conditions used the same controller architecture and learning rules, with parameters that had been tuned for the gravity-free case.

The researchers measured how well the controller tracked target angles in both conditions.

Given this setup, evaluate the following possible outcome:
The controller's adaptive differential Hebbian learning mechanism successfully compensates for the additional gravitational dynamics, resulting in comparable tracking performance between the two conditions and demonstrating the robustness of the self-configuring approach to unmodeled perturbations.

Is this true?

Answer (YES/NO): NO